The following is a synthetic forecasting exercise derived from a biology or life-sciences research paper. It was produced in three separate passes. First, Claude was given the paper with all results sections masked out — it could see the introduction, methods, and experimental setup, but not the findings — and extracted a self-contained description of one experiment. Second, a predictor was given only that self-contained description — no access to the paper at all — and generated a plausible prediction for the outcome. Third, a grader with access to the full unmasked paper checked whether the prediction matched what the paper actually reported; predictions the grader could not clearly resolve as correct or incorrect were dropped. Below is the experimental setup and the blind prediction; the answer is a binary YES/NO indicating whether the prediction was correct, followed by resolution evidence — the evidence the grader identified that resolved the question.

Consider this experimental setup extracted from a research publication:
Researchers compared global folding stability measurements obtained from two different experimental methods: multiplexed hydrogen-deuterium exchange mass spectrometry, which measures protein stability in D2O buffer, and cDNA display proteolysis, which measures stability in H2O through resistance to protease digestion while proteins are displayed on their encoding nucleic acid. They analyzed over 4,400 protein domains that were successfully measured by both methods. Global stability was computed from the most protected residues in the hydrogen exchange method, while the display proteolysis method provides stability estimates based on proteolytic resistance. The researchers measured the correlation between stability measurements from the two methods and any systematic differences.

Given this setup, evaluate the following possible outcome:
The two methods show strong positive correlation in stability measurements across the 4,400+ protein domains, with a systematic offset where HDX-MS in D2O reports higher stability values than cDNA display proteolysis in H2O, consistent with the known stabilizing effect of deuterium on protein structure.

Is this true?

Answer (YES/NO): YES